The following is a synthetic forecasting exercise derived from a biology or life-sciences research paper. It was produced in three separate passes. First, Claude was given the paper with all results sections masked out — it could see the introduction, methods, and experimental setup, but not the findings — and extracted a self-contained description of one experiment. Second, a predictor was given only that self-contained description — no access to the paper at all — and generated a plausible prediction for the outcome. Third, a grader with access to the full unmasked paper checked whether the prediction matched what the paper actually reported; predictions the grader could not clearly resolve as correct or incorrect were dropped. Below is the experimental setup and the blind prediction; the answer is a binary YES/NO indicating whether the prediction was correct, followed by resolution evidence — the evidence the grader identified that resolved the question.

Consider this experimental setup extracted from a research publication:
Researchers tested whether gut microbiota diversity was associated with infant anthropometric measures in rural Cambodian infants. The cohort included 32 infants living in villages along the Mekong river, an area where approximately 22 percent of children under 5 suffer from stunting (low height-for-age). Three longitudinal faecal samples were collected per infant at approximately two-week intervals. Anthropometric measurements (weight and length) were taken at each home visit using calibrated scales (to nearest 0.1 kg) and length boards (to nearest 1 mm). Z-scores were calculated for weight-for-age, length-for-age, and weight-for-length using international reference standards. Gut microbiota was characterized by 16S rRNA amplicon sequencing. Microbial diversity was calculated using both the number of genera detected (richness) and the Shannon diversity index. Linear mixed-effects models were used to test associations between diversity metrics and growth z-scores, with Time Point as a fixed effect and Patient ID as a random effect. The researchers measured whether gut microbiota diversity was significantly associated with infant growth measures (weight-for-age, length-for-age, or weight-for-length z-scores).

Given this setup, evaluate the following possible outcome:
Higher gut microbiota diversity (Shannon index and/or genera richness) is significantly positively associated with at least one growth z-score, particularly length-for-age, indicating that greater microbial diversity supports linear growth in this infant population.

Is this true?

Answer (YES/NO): NO